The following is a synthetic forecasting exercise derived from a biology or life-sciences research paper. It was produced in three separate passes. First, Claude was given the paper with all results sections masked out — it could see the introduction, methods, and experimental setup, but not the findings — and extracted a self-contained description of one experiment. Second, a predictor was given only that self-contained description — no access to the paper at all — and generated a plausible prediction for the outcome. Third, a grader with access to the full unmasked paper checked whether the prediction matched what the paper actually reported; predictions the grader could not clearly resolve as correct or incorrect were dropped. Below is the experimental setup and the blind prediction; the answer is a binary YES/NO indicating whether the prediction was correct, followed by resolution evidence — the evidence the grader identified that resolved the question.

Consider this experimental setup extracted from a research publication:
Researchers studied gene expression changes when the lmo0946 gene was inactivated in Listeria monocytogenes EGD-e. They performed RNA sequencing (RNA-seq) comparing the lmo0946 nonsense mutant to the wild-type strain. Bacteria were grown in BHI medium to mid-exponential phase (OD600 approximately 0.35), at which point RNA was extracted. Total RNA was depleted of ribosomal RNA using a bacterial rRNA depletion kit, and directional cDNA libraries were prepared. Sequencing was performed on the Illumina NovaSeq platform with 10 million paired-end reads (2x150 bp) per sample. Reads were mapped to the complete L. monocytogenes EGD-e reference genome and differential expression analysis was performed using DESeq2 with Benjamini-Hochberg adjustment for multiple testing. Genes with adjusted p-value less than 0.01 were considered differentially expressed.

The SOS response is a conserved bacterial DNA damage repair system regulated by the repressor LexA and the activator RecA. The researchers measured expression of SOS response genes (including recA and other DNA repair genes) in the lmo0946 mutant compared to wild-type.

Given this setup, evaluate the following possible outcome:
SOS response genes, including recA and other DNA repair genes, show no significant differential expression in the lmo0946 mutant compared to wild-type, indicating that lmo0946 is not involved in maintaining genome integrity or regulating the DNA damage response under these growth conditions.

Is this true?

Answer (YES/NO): NO